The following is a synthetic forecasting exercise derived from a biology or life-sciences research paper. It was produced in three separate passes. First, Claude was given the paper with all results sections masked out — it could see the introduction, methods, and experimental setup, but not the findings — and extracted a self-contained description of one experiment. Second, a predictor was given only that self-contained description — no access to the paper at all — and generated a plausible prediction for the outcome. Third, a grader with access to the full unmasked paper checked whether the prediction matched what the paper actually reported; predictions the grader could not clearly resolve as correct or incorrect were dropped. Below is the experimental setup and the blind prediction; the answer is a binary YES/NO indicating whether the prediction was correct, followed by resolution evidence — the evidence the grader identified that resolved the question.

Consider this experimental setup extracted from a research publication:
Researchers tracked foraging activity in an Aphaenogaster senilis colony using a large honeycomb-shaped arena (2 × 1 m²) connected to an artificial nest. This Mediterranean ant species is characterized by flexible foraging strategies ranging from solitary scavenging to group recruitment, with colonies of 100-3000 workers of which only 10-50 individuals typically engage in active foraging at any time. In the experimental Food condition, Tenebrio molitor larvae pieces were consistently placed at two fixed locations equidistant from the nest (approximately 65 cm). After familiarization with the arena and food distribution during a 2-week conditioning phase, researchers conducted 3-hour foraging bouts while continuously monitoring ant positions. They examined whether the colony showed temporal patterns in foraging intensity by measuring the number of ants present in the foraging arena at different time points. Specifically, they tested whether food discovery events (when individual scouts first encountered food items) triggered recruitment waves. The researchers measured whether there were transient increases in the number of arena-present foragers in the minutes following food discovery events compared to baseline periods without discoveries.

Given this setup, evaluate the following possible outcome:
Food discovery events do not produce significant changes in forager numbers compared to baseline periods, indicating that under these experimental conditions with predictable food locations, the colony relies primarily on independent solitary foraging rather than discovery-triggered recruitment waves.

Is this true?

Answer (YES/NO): NO